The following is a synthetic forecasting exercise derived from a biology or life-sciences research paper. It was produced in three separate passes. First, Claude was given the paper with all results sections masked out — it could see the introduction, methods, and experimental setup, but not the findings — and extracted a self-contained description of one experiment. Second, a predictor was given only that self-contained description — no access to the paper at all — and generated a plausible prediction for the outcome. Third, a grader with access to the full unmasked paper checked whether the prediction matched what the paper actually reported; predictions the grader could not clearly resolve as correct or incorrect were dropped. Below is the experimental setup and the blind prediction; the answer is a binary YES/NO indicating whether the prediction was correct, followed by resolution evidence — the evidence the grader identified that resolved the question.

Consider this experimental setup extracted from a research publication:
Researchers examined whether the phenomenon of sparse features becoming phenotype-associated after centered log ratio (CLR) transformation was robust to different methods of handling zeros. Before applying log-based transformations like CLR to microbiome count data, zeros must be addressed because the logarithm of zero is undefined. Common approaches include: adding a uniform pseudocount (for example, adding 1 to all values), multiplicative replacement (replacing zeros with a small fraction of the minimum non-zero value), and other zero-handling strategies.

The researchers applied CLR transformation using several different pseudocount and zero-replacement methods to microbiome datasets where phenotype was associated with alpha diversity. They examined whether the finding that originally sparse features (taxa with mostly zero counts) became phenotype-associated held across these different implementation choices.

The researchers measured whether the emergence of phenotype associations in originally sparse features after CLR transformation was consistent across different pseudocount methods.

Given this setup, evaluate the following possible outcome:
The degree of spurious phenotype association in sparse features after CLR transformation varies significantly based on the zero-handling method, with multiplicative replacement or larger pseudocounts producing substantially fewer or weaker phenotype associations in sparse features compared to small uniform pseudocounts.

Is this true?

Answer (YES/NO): NO